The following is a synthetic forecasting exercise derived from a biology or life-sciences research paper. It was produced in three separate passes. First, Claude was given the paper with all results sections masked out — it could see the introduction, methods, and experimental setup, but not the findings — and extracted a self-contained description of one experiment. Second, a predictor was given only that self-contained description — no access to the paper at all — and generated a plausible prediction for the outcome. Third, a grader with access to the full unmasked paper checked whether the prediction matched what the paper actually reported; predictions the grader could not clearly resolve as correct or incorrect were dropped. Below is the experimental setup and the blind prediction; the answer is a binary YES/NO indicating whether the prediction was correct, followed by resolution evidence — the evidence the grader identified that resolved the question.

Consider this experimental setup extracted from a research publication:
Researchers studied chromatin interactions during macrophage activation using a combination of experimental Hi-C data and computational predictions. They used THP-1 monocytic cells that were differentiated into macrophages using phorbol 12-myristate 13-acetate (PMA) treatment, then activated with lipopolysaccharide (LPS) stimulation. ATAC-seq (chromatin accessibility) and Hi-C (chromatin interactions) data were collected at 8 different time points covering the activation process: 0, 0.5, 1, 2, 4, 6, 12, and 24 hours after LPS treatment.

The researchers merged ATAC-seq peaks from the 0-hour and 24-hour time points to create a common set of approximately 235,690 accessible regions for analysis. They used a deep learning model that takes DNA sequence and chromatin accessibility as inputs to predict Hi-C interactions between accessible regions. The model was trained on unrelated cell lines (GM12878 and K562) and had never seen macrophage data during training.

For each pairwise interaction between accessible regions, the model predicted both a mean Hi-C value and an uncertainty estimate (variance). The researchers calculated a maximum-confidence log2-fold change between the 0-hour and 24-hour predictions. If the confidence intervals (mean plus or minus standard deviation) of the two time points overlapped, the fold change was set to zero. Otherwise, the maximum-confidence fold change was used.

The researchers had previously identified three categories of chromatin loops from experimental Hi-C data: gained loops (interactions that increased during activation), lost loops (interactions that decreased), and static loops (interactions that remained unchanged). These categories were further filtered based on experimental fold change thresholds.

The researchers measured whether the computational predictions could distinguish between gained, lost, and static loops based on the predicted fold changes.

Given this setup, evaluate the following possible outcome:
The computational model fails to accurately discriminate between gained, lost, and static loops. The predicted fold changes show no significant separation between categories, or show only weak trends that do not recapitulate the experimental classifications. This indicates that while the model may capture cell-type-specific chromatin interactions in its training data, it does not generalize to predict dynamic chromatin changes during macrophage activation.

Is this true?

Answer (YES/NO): NO